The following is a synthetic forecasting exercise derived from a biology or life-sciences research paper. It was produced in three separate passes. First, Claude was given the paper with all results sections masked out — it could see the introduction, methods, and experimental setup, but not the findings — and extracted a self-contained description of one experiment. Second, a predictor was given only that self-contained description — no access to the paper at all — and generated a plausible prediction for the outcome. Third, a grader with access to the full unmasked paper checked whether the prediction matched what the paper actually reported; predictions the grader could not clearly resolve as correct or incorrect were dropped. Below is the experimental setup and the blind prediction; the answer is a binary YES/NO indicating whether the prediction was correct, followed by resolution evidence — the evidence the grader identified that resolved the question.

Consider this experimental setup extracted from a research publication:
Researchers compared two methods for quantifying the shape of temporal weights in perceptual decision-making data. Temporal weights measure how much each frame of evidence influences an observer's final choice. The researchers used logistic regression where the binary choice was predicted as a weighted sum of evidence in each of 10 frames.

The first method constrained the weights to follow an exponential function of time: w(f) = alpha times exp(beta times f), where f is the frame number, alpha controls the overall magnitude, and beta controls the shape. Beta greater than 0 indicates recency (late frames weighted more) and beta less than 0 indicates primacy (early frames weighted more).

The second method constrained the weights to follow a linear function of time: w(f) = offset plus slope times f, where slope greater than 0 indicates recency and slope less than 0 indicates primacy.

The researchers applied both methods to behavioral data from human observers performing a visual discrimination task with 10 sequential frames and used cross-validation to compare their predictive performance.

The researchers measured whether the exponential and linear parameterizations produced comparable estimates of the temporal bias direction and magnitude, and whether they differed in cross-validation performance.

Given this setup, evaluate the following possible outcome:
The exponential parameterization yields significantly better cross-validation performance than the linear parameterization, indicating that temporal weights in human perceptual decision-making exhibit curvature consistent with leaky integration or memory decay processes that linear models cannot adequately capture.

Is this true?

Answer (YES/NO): NO